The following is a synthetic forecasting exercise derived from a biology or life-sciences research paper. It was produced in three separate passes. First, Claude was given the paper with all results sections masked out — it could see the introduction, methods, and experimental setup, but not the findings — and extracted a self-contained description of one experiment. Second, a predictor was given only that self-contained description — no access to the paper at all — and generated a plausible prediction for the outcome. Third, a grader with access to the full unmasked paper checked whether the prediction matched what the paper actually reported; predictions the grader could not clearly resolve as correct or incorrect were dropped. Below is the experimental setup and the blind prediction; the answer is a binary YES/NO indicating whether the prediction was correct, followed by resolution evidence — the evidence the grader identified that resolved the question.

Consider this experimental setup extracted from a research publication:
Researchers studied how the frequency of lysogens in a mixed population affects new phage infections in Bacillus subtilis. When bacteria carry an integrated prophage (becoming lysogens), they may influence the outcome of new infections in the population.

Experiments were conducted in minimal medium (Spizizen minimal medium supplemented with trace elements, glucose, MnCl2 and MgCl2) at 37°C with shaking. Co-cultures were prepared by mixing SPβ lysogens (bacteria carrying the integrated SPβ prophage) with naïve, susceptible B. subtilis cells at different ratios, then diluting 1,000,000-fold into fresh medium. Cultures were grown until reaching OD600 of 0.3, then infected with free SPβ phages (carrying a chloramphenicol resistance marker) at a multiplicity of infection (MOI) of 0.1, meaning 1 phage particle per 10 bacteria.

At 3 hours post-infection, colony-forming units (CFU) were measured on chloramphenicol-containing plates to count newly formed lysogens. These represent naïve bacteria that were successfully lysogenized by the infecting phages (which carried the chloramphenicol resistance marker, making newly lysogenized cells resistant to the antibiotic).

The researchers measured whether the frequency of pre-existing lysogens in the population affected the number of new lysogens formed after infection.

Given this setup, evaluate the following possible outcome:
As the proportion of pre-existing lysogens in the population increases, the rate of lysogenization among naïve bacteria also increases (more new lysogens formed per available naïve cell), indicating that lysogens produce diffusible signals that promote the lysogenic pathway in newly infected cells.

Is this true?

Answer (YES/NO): NO